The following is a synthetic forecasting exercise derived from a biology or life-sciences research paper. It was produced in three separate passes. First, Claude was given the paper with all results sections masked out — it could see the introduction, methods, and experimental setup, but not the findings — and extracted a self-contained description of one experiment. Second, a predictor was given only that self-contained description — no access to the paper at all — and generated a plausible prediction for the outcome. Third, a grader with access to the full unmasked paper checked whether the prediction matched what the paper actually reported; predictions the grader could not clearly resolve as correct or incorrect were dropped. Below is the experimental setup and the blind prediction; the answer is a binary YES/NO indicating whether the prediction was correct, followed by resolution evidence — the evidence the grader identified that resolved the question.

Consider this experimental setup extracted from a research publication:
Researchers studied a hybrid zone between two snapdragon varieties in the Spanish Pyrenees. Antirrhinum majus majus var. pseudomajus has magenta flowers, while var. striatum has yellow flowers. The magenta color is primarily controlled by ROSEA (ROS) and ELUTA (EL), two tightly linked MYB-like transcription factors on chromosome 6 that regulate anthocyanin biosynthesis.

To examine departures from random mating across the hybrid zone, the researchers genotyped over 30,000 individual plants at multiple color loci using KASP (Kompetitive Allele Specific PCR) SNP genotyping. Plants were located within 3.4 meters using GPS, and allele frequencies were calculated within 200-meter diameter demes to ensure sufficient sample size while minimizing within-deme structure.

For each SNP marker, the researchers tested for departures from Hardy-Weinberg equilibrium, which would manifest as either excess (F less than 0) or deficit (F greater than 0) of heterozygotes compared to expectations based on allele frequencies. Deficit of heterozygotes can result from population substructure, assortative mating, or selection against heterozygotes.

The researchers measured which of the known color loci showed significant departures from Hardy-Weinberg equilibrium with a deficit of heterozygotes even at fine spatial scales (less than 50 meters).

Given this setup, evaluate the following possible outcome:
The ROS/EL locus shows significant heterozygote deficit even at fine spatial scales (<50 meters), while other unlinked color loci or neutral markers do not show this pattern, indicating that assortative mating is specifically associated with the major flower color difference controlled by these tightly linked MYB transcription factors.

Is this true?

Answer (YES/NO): NO